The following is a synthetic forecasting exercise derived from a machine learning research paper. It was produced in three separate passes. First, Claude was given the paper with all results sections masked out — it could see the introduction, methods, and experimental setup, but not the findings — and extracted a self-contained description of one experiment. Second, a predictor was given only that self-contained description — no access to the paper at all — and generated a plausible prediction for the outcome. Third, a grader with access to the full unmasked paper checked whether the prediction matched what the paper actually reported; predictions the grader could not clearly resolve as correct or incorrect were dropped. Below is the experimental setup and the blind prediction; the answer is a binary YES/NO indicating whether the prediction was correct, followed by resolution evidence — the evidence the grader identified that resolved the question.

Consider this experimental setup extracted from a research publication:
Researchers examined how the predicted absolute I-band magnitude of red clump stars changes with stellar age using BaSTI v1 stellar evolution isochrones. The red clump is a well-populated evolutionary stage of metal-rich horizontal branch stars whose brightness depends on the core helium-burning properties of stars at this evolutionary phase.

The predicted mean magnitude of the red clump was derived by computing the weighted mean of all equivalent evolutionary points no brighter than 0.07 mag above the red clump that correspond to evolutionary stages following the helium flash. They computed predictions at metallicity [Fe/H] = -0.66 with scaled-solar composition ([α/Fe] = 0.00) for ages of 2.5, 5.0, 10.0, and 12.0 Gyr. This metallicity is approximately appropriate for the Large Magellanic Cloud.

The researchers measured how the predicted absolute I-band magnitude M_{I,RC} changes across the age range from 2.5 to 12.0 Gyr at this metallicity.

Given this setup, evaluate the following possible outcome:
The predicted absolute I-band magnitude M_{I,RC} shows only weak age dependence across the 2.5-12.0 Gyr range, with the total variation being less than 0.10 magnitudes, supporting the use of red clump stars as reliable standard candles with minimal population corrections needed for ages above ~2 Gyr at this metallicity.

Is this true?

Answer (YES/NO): NO